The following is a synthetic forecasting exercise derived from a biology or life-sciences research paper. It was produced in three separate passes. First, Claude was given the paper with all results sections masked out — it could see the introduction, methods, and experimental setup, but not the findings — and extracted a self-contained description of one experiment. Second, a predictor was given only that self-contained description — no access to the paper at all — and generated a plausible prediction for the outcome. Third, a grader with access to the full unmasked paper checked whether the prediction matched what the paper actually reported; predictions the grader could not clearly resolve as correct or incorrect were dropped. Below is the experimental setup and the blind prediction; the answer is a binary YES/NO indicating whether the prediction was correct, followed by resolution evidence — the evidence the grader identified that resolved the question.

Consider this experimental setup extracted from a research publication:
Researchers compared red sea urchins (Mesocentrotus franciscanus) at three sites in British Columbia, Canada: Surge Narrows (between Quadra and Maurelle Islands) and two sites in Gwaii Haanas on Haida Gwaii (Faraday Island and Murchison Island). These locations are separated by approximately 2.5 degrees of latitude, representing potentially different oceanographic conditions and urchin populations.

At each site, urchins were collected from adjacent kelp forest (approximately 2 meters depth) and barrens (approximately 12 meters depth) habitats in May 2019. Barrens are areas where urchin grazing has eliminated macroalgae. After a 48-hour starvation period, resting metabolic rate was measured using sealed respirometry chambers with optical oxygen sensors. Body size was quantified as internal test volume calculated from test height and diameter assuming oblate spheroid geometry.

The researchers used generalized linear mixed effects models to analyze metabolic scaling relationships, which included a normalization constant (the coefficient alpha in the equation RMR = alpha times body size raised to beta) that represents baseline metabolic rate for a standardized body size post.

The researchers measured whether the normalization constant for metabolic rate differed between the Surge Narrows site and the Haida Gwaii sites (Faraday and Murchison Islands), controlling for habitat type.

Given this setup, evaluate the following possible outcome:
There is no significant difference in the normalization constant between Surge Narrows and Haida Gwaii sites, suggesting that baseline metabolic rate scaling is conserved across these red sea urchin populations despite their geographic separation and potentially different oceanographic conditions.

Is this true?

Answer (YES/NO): NO